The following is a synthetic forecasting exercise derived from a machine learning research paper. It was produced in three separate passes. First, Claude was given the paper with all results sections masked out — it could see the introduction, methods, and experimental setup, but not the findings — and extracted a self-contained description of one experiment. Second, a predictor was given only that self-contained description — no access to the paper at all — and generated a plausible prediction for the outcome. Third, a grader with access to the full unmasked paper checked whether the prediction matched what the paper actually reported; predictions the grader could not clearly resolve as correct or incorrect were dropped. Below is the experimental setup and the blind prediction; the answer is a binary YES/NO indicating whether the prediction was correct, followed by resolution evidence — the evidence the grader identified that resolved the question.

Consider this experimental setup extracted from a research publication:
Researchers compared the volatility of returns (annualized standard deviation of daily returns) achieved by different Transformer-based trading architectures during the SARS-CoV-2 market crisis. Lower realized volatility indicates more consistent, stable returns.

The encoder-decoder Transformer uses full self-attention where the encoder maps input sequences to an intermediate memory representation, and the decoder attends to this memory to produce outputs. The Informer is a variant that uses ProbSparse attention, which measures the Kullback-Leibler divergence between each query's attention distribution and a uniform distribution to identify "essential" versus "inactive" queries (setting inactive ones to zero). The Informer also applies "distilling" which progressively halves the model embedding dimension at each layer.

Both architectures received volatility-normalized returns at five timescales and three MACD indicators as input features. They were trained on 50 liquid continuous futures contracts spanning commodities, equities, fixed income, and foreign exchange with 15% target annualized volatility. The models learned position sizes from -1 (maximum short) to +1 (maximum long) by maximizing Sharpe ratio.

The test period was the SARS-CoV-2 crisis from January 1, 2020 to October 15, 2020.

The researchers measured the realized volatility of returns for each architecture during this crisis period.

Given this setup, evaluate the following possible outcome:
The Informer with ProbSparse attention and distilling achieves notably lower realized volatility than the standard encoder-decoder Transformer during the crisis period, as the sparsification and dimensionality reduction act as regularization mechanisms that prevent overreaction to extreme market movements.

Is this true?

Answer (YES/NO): NO